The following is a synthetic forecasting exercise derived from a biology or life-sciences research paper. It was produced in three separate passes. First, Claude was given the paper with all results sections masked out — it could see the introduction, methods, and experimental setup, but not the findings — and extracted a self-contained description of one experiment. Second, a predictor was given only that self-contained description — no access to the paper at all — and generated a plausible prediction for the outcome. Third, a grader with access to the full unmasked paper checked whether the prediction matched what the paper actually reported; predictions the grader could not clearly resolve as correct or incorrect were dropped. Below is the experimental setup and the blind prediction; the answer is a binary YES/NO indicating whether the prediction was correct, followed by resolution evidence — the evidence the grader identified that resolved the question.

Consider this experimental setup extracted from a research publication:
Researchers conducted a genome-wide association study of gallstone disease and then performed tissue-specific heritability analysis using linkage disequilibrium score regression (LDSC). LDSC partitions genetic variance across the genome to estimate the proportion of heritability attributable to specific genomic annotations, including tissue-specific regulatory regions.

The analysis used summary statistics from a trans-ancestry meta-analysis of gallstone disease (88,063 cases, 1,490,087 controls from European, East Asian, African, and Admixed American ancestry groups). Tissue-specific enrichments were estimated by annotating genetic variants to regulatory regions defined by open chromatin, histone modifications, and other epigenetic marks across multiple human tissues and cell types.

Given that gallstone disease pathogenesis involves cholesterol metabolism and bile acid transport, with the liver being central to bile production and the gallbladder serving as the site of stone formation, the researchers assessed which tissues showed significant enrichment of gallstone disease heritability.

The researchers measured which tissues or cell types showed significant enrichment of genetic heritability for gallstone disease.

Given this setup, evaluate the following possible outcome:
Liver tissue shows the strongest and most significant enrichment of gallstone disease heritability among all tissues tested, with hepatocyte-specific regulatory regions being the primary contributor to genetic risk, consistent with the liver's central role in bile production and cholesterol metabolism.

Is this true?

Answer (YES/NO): NO